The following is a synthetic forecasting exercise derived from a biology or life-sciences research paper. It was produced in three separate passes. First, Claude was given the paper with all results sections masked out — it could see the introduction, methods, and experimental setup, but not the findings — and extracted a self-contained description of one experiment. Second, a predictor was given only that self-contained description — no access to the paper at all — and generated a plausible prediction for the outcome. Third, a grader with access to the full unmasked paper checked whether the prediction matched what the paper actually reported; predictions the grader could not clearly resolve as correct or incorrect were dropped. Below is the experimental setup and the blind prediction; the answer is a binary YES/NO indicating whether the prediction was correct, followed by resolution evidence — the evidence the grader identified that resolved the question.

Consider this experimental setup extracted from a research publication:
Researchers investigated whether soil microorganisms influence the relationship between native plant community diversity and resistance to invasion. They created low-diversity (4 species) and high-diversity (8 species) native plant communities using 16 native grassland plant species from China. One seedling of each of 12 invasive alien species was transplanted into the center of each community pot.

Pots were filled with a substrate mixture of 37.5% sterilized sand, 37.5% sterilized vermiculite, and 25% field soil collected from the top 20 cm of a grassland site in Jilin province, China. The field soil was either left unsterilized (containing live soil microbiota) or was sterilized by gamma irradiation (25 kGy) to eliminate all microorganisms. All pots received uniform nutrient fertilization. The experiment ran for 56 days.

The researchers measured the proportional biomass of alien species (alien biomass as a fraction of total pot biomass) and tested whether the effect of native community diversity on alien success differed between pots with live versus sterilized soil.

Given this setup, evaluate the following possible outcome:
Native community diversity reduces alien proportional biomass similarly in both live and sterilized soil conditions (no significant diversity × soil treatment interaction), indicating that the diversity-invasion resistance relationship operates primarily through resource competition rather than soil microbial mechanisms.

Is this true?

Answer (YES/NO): NO